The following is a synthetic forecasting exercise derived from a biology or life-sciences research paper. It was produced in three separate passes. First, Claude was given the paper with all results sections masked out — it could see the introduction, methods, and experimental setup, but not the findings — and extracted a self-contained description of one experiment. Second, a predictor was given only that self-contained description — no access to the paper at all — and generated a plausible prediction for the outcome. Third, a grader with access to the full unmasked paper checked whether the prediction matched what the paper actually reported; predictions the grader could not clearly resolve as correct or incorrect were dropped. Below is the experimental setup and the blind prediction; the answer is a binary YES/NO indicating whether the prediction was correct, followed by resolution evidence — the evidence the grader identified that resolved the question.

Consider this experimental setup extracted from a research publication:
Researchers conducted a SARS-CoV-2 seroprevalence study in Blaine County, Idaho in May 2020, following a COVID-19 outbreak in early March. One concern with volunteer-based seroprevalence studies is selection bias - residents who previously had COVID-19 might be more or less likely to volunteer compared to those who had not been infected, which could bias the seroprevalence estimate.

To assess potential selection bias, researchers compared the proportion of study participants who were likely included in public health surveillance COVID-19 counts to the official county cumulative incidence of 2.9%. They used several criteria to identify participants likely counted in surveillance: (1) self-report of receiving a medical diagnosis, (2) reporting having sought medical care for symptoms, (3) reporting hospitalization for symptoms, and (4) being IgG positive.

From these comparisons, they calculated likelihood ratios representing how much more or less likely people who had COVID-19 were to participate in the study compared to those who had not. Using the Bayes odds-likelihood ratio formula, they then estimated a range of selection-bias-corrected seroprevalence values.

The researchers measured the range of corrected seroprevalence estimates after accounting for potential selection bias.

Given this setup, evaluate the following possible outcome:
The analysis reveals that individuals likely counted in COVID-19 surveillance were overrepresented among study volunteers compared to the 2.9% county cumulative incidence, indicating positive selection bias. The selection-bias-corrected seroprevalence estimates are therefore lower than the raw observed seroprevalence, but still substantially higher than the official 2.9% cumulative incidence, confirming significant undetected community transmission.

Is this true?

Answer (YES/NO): NO